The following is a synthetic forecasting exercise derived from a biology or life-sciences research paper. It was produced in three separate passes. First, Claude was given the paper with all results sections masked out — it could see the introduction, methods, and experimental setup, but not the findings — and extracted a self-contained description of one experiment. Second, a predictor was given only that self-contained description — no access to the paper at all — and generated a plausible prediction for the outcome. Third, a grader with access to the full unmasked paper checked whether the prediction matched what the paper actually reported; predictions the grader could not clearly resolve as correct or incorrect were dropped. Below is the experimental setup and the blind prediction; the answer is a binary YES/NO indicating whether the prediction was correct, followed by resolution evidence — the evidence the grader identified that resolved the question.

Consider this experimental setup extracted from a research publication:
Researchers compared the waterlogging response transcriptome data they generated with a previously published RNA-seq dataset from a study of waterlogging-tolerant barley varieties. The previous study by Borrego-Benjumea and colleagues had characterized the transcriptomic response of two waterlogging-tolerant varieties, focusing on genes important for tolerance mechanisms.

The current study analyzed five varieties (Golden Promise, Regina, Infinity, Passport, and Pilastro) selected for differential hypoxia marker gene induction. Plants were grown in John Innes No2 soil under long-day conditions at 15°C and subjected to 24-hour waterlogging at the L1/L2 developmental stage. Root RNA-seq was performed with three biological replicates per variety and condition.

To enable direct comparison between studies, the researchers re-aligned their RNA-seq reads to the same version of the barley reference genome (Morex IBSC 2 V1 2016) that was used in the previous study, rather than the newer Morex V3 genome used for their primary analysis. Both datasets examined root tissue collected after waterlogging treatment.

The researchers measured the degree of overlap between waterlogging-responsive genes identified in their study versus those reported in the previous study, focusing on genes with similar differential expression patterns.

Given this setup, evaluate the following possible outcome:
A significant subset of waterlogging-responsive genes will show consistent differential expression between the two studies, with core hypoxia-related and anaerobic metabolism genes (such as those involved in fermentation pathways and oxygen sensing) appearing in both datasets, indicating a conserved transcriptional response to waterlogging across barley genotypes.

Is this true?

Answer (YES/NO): YES